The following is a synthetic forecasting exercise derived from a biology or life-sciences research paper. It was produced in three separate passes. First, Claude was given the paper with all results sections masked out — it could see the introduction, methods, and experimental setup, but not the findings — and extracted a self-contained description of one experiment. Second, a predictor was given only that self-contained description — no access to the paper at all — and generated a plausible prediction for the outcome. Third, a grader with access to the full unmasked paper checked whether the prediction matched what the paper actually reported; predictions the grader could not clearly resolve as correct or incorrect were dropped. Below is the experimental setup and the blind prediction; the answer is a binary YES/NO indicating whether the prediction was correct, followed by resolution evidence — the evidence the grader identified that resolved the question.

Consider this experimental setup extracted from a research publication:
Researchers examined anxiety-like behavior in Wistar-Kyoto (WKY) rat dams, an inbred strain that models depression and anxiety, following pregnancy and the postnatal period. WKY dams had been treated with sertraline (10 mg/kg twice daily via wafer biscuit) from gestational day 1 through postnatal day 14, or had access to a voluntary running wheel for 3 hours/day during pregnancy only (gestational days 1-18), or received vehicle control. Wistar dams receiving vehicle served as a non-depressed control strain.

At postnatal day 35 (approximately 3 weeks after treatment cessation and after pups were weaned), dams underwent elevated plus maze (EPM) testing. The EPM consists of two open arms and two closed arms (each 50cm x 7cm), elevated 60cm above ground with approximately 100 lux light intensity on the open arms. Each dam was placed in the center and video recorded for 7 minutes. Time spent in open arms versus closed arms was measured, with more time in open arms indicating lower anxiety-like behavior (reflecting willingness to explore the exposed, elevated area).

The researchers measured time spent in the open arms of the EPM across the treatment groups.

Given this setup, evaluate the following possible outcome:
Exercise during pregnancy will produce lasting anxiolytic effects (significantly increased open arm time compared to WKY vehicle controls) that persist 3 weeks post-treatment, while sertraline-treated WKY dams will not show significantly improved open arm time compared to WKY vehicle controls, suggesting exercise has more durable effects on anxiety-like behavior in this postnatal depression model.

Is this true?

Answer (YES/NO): YES